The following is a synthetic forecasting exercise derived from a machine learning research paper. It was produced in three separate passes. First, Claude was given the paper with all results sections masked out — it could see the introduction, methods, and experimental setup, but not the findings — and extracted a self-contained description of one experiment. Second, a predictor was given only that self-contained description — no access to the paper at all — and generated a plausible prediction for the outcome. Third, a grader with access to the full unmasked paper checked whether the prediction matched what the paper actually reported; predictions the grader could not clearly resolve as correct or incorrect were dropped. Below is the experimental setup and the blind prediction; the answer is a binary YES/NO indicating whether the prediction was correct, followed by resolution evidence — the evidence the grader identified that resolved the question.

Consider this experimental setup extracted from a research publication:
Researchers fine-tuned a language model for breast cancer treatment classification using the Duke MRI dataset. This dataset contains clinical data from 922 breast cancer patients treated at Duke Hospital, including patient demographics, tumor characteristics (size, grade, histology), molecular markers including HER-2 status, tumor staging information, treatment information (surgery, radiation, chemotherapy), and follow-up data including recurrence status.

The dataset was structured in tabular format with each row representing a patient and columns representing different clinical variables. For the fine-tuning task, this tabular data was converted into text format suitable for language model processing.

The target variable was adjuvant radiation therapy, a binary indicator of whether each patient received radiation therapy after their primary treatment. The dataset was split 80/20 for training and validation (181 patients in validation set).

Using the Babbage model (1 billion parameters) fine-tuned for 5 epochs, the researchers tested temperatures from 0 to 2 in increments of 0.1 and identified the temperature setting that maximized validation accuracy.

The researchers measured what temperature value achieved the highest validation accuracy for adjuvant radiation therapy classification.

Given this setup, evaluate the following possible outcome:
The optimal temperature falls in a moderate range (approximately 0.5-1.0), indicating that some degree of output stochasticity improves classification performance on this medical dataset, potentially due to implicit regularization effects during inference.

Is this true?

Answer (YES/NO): NO